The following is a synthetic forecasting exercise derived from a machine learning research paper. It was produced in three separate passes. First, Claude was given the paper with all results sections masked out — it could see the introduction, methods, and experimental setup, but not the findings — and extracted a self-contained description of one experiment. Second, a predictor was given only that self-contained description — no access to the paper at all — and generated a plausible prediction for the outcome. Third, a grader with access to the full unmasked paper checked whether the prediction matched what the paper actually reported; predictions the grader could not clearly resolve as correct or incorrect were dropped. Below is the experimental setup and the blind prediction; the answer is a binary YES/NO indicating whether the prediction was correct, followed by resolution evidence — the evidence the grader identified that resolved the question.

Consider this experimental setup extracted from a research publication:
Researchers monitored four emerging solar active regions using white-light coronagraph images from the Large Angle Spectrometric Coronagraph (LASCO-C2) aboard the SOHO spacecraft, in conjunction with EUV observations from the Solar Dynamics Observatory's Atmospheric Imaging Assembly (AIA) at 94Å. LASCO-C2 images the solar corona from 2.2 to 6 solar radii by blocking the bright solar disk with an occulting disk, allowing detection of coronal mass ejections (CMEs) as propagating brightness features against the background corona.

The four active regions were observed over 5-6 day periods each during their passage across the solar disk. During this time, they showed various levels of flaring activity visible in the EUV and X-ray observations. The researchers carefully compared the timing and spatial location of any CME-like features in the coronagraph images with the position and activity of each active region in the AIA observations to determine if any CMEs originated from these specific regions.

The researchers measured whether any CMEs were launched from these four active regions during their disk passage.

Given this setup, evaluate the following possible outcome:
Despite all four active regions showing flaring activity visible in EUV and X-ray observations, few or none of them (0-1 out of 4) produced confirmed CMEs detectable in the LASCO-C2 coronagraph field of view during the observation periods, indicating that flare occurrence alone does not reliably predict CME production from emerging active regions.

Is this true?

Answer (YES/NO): YES